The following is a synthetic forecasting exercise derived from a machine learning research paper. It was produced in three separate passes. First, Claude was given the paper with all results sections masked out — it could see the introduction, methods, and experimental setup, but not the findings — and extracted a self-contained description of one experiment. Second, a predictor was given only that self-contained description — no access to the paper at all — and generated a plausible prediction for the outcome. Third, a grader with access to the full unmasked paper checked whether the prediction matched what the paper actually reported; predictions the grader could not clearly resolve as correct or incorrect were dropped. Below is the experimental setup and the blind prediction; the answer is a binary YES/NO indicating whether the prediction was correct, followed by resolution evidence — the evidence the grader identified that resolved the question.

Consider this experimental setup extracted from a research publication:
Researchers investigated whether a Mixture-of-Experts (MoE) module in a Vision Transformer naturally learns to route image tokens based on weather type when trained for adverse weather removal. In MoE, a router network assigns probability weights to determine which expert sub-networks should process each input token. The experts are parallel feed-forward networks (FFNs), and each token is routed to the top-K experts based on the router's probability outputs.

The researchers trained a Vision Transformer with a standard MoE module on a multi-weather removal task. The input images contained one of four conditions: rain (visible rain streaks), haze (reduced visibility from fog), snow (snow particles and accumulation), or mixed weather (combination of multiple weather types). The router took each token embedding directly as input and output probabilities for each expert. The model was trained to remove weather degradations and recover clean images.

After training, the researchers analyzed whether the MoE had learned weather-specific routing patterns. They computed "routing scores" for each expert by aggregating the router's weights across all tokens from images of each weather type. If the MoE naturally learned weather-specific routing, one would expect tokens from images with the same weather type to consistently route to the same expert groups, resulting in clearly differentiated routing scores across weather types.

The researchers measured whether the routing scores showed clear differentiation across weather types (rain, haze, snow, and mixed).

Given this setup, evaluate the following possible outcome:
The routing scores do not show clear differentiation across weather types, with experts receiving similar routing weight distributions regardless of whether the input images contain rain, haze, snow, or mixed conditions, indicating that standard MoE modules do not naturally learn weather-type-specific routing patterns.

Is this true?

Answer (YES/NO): YES